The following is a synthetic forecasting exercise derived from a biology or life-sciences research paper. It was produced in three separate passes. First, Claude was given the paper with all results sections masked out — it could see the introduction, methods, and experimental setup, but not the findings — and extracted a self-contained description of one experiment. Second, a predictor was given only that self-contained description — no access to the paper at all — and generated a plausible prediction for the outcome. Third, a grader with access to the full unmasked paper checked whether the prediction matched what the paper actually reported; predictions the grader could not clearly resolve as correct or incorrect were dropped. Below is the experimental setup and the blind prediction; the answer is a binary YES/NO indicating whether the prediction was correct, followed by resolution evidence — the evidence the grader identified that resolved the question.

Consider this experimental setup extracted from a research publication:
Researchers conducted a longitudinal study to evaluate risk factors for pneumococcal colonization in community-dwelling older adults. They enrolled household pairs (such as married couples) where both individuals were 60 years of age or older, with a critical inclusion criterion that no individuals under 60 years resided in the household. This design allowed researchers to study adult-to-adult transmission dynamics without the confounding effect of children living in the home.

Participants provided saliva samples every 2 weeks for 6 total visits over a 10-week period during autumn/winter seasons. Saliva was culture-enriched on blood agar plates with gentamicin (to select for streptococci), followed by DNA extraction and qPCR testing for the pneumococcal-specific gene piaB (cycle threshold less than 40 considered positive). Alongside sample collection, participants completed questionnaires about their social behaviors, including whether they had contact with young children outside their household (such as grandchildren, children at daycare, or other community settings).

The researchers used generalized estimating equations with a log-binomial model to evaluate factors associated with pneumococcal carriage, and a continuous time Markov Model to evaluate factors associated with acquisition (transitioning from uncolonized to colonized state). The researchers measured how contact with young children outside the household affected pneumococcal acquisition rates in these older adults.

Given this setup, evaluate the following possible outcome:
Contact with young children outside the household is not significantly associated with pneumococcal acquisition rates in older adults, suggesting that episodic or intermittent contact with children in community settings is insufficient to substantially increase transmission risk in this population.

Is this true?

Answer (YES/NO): NO